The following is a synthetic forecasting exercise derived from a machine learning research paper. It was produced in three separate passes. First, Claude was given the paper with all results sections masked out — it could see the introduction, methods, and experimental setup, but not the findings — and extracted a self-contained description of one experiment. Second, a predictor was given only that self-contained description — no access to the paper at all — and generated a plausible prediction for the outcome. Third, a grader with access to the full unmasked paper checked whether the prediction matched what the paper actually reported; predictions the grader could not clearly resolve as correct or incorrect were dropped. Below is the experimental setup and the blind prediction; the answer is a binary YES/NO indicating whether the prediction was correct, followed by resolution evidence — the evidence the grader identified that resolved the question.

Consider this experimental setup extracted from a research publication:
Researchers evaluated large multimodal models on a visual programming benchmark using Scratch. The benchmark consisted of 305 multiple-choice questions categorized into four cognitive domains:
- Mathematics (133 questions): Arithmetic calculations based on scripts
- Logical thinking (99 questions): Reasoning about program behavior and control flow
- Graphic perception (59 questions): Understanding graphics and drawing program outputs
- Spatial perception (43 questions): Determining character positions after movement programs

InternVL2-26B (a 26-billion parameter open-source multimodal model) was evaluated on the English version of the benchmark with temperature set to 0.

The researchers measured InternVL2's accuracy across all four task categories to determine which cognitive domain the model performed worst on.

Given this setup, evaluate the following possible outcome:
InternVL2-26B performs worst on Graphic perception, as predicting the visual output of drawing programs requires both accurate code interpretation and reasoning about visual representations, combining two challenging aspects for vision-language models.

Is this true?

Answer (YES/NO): NO